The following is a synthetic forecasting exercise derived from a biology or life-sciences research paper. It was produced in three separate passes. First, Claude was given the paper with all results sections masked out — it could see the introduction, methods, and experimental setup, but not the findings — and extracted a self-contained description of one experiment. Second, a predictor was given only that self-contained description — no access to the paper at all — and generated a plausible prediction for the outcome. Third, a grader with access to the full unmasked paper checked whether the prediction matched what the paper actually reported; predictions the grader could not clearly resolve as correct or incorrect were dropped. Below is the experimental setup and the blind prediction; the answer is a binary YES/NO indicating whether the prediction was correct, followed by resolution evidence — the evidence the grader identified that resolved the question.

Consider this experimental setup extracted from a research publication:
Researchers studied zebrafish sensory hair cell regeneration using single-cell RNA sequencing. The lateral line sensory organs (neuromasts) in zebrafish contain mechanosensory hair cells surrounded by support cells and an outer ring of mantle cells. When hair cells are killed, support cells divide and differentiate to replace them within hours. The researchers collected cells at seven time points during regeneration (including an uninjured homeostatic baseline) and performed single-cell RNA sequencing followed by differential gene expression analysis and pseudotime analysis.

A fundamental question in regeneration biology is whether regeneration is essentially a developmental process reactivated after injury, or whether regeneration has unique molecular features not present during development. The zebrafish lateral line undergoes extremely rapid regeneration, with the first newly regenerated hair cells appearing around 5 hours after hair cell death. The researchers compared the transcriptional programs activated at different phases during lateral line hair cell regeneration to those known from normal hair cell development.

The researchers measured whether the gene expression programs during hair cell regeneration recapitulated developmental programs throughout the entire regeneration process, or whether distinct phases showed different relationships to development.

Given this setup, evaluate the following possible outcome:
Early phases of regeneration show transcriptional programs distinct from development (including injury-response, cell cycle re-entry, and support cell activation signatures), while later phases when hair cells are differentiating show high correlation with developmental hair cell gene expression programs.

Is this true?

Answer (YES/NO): YES